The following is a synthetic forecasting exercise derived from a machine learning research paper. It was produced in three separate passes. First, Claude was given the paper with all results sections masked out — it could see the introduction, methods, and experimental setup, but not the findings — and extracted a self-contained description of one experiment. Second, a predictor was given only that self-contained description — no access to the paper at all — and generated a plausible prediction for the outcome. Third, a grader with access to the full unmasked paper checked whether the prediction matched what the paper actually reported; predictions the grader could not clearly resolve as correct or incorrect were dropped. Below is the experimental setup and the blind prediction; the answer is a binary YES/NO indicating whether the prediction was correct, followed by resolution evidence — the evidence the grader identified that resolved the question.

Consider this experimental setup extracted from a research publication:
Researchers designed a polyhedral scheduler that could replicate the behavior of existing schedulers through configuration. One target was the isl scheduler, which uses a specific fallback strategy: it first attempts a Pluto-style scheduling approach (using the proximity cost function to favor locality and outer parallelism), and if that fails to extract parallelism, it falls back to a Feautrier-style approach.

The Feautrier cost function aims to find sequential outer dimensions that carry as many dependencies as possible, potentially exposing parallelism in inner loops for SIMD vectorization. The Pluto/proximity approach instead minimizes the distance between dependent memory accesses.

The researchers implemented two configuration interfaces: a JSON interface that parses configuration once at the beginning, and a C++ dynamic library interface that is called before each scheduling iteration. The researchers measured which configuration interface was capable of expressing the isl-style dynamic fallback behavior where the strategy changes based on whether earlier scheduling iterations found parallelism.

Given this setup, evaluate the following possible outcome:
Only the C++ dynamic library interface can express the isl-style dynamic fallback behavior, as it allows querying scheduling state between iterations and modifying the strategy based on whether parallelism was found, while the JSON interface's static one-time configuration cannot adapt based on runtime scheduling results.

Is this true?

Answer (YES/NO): YES